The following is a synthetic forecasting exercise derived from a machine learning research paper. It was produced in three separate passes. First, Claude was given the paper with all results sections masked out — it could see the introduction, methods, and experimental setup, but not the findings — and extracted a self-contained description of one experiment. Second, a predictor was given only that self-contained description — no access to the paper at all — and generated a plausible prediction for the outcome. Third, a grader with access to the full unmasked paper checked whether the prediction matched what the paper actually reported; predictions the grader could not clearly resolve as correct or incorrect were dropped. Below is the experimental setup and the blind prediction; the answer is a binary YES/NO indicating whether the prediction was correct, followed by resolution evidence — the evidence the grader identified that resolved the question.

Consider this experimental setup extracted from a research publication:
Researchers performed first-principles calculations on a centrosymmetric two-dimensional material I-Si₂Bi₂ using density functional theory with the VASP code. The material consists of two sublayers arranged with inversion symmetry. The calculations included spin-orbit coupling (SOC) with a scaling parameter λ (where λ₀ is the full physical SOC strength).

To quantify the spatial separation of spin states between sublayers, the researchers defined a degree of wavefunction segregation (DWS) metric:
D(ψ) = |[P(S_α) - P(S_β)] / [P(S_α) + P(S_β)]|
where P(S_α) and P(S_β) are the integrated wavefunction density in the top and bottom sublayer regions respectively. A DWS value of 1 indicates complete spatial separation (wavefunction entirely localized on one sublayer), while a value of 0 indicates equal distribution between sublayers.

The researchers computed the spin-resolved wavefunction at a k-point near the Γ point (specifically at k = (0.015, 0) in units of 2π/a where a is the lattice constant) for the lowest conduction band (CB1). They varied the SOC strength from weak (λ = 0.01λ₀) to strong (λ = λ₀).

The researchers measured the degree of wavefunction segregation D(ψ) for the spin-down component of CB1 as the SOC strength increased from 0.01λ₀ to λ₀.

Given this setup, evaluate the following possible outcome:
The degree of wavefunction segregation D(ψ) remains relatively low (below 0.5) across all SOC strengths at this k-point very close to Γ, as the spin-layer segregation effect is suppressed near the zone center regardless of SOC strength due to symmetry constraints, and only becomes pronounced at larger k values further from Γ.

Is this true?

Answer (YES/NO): NO